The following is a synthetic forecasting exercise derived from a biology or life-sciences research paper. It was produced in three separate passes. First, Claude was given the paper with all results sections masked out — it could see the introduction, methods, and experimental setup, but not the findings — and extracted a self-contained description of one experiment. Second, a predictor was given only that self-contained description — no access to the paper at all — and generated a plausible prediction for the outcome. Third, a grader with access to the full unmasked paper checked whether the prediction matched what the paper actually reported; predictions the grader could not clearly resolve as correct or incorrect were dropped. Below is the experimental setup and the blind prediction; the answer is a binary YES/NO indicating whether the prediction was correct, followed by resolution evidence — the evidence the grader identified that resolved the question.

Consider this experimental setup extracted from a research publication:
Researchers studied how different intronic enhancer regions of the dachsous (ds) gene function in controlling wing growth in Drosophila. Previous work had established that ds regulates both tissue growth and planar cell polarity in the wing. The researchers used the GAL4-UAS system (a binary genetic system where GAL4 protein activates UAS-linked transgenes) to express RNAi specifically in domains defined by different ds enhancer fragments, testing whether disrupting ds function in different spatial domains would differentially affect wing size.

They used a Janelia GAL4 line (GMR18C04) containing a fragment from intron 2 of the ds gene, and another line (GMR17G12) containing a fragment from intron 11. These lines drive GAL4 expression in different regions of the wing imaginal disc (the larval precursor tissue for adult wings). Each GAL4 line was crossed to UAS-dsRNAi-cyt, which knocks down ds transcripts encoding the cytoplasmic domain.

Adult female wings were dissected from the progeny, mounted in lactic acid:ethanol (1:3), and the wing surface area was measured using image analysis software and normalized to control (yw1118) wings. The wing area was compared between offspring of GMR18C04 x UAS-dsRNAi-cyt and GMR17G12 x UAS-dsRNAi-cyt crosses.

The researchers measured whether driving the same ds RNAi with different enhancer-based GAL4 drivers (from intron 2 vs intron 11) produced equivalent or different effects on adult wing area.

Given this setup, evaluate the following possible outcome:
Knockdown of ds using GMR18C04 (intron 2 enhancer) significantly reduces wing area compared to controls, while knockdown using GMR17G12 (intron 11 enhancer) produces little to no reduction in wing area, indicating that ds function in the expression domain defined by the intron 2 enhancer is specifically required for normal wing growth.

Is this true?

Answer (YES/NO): NO